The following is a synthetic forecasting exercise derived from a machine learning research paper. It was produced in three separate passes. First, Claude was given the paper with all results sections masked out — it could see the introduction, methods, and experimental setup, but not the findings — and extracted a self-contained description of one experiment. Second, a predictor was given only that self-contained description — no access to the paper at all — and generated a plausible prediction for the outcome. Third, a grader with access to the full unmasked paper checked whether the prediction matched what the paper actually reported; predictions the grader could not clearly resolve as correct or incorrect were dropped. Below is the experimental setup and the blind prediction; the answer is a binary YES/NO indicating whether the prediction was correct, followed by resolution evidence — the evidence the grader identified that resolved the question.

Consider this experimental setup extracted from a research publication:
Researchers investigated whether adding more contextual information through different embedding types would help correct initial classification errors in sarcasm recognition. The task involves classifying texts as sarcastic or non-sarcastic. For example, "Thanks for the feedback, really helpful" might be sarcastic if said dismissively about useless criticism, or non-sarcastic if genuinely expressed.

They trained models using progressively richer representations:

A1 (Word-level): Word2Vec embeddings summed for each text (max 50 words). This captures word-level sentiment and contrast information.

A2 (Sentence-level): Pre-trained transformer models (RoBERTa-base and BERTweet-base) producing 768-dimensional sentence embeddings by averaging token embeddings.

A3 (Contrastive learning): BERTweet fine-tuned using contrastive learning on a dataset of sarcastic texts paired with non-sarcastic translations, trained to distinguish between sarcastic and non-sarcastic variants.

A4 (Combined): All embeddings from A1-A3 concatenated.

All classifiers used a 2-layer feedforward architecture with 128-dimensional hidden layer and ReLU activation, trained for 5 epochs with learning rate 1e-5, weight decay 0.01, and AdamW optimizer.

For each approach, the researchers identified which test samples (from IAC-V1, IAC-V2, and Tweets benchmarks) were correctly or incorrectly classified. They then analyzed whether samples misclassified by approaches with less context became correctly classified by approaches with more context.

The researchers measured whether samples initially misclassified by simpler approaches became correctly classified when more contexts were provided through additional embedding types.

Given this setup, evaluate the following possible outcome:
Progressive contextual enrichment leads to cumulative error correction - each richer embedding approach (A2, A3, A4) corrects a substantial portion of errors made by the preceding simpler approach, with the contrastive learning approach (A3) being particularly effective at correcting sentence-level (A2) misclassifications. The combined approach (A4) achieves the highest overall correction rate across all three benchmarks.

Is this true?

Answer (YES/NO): NO